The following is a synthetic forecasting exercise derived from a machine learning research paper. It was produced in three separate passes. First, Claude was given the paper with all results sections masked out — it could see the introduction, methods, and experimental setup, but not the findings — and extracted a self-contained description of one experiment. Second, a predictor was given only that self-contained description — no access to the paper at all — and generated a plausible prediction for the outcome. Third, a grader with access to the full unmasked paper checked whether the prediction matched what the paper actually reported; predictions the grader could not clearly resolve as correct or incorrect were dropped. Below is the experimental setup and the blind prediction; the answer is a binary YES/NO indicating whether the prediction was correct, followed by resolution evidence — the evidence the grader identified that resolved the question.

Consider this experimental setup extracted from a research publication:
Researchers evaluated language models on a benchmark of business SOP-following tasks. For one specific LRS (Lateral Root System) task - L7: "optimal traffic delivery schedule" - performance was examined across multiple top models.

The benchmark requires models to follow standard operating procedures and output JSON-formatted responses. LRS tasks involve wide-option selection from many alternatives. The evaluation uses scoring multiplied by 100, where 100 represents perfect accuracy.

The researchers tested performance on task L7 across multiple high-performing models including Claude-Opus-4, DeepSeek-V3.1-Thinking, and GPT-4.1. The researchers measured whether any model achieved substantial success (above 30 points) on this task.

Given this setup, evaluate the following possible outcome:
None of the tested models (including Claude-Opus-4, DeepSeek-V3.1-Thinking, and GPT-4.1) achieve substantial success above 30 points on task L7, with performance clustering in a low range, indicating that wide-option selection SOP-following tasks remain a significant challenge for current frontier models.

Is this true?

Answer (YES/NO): YES